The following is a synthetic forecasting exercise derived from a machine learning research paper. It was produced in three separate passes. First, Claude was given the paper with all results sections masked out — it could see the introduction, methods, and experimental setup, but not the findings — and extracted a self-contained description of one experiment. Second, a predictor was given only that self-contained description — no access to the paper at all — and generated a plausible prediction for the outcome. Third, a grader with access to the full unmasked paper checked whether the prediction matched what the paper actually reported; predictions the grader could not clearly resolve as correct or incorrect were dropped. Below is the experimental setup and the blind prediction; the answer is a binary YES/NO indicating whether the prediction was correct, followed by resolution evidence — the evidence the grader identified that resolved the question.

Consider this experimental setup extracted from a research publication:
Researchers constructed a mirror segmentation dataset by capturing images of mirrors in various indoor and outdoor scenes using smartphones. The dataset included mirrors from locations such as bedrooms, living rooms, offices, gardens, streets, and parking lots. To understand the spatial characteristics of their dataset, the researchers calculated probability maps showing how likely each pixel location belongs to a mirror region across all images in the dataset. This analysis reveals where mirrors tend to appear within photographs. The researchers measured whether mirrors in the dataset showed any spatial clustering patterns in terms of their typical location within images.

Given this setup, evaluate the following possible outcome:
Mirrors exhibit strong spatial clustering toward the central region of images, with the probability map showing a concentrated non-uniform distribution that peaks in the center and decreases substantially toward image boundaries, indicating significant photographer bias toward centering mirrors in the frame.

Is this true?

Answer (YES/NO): NO